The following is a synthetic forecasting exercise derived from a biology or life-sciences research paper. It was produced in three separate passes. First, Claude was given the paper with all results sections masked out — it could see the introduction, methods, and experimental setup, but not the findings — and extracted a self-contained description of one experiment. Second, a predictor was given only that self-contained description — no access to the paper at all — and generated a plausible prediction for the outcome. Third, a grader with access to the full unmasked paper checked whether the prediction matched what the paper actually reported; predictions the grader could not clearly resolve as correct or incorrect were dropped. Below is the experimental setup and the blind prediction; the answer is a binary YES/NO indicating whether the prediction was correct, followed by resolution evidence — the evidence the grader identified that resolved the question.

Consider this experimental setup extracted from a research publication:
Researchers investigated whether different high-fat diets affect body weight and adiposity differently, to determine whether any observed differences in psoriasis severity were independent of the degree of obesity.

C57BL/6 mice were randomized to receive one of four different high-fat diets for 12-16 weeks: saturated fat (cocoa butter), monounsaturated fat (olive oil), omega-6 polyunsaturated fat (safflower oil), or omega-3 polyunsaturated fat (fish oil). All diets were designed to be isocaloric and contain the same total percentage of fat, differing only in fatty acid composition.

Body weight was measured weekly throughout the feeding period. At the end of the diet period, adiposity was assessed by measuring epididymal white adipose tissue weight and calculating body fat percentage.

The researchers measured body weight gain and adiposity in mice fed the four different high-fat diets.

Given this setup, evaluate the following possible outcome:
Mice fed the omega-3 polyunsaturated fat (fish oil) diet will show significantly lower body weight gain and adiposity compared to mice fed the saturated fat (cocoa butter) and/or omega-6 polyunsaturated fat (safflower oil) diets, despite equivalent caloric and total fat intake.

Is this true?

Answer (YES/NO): NO